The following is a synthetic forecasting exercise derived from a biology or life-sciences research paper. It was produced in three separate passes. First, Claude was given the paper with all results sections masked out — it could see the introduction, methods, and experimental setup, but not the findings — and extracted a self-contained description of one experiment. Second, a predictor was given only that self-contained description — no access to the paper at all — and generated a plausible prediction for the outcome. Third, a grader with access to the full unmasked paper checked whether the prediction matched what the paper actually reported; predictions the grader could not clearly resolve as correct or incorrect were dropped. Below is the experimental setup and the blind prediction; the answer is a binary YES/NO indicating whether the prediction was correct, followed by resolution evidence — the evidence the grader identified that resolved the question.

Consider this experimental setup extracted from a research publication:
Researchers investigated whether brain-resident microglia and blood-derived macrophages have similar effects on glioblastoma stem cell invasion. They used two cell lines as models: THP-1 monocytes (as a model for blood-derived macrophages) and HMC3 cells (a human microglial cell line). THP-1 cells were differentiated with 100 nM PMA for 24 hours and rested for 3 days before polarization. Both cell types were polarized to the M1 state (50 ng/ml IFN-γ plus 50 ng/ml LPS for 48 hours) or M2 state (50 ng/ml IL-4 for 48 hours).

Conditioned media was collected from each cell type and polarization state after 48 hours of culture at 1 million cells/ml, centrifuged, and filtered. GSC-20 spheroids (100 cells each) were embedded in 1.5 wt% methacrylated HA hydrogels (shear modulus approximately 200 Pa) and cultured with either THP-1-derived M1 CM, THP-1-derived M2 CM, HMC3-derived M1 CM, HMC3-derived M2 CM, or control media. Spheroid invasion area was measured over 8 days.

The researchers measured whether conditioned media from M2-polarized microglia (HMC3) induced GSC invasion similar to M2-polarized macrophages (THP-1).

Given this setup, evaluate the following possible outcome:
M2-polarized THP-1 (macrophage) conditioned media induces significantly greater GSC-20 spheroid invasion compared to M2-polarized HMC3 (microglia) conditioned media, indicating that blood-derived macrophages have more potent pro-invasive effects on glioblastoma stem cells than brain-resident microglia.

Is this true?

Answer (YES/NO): YES